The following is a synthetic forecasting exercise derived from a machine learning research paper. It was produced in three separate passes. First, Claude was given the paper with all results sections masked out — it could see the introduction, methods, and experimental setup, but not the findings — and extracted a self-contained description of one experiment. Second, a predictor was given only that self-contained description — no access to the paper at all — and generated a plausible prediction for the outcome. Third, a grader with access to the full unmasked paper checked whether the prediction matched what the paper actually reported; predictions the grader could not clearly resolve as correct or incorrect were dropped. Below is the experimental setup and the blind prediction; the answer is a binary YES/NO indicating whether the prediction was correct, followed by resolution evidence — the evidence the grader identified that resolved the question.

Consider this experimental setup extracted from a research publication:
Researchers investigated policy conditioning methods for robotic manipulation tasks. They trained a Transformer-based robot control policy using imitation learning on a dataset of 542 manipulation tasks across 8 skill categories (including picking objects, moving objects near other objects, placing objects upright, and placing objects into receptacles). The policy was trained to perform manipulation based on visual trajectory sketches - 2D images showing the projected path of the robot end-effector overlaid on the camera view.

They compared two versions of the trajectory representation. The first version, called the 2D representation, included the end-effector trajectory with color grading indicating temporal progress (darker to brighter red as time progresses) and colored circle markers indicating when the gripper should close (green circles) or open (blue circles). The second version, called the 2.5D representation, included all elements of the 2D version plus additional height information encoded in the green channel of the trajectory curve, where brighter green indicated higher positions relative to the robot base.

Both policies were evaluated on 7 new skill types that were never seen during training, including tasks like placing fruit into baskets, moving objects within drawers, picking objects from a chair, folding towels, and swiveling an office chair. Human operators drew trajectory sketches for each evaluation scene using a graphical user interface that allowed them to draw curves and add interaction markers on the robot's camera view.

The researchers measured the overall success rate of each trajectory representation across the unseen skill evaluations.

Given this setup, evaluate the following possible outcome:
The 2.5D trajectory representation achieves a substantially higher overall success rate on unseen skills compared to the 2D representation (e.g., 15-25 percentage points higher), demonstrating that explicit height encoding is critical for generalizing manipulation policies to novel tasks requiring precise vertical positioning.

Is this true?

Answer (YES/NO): YES